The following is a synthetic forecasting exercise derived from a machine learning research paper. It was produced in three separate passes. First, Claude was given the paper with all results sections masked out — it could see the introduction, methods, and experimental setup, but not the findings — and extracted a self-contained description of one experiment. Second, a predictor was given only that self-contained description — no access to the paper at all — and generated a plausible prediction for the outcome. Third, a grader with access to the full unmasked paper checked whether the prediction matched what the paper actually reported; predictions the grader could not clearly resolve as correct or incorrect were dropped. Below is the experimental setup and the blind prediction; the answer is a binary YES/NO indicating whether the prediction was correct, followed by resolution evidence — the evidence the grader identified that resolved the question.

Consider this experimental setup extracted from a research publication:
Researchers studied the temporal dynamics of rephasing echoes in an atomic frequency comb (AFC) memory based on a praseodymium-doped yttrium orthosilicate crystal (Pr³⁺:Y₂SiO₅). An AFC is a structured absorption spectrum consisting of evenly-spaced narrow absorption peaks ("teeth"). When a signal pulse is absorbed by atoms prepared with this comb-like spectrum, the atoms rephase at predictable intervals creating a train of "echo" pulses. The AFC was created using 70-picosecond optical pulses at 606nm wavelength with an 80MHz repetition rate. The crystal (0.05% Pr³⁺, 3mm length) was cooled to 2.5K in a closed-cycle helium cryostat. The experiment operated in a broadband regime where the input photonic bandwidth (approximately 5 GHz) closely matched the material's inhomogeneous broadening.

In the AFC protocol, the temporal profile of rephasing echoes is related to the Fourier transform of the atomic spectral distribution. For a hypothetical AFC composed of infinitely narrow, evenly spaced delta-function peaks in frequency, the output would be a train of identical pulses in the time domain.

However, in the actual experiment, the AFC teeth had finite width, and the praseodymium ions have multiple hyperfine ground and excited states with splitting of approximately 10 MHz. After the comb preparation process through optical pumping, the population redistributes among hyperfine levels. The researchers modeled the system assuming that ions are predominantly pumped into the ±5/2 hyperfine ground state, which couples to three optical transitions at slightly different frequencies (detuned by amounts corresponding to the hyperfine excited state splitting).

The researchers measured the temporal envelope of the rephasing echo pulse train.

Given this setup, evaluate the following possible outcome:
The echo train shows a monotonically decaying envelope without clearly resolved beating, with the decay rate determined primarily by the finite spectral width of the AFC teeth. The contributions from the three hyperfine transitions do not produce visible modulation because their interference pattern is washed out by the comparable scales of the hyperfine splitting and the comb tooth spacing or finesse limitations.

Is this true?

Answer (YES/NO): NO